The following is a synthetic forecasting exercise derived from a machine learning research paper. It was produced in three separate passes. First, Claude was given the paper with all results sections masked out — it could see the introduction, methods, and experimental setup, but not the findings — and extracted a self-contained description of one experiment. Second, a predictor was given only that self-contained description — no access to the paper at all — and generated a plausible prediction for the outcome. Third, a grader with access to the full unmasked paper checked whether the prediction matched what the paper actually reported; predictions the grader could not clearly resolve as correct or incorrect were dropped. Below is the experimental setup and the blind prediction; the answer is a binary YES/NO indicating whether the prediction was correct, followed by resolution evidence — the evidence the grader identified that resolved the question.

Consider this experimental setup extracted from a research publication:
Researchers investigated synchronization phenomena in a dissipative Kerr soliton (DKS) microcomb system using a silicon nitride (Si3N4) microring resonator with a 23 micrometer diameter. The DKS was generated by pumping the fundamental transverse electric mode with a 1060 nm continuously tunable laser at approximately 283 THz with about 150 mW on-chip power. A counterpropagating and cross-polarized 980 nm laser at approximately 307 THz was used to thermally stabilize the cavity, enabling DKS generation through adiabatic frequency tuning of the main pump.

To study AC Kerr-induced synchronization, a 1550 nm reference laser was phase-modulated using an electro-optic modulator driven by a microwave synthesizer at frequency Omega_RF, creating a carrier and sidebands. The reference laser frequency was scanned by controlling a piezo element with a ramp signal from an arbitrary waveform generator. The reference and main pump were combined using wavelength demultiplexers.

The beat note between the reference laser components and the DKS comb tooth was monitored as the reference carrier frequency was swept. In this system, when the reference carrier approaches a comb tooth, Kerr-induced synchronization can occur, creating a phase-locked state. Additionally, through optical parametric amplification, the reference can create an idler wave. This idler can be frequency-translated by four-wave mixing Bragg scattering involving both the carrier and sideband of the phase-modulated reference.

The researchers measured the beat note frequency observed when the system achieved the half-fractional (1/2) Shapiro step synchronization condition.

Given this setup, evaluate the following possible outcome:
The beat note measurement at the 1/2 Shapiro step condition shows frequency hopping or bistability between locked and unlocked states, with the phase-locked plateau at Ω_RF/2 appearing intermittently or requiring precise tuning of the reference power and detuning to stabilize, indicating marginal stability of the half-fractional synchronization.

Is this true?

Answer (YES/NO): NO